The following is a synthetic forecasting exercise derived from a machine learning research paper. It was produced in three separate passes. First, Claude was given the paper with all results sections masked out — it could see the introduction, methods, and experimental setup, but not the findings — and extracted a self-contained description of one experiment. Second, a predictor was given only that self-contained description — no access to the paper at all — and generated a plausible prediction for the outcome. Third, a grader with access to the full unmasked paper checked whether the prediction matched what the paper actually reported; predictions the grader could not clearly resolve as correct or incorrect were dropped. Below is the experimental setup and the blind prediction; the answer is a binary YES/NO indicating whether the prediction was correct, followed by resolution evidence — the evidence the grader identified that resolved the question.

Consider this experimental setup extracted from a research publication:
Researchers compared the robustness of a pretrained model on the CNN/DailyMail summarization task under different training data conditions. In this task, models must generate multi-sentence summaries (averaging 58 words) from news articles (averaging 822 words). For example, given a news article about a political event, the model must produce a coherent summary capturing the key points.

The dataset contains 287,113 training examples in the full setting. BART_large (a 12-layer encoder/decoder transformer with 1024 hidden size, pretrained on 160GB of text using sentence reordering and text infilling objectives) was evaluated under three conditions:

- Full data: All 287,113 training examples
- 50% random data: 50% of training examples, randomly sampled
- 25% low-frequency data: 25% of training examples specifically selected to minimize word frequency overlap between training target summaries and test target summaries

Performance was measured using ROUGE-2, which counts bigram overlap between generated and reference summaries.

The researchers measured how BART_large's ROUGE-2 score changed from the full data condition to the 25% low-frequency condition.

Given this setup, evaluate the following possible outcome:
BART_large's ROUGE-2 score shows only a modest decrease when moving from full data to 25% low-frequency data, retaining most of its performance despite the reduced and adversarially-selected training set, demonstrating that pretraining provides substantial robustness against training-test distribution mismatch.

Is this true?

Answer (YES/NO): NO